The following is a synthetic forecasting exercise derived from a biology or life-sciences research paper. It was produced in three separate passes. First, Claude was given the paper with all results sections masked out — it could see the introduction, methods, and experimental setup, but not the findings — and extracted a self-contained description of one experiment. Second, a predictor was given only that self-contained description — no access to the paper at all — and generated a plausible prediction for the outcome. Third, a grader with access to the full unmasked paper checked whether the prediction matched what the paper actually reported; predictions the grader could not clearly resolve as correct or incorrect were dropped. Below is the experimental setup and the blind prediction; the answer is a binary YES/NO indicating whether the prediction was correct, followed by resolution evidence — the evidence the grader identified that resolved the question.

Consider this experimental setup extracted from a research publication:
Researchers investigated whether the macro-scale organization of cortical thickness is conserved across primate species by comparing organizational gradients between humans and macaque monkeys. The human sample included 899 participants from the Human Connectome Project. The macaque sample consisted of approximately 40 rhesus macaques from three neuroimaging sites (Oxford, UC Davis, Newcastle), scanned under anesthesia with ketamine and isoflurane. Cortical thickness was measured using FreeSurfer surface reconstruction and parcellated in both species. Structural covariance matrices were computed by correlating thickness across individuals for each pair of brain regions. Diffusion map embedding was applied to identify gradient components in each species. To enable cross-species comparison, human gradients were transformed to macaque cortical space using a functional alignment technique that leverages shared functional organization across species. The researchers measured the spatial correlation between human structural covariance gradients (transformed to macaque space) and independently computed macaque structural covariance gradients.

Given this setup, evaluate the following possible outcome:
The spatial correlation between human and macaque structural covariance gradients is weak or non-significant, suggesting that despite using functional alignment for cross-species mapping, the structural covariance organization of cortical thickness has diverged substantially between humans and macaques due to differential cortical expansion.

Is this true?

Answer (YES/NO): NO